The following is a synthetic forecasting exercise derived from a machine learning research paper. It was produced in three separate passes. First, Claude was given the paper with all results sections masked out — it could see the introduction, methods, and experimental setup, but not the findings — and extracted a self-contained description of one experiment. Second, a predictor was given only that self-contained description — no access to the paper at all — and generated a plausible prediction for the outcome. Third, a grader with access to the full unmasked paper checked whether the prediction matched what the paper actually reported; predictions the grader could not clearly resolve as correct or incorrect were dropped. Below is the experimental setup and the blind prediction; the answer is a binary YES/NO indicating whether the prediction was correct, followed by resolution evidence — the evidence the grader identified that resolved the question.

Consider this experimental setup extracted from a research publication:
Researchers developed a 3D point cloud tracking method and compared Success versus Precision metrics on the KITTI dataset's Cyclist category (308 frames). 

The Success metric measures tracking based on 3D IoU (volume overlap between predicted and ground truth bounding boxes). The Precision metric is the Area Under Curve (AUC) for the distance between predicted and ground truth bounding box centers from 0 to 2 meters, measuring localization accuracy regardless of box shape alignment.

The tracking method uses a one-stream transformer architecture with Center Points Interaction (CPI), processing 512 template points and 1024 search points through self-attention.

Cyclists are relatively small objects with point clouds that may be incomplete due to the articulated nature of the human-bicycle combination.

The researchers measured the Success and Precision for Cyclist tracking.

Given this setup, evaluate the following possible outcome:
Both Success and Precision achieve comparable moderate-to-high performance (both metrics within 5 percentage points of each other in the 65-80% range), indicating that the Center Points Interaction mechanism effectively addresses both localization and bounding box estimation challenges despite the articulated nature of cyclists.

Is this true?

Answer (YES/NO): NO